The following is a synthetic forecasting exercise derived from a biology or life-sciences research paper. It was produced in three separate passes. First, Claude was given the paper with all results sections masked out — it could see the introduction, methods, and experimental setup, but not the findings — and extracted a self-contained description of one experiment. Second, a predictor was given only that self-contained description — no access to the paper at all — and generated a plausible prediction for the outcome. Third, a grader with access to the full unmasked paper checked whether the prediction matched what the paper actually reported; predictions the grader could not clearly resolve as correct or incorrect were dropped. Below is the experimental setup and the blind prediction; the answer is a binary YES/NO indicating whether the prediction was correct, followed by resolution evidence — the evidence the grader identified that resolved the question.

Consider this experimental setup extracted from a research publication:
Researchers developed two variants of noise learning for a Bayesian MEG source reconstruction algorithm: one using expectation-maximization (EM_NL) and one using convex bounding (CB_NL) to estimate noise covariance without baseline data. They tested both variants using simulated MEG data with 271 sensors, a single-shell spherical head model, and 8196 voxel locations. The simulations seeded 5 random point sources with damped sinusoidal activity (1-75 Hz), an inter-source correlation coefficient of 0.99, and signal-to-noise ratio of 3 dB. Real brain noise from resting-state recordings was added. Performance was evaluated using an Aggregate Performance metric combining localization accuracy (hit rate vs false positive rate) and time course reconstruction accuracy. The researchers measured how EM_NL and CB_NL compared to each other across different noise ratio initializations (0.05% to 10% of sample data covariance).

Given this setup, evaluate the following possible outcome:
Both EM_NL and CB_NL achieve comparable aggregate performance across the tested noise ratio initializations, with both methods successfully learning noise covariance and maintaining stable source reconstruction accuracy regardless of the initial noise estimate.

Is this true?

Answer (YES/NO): YES